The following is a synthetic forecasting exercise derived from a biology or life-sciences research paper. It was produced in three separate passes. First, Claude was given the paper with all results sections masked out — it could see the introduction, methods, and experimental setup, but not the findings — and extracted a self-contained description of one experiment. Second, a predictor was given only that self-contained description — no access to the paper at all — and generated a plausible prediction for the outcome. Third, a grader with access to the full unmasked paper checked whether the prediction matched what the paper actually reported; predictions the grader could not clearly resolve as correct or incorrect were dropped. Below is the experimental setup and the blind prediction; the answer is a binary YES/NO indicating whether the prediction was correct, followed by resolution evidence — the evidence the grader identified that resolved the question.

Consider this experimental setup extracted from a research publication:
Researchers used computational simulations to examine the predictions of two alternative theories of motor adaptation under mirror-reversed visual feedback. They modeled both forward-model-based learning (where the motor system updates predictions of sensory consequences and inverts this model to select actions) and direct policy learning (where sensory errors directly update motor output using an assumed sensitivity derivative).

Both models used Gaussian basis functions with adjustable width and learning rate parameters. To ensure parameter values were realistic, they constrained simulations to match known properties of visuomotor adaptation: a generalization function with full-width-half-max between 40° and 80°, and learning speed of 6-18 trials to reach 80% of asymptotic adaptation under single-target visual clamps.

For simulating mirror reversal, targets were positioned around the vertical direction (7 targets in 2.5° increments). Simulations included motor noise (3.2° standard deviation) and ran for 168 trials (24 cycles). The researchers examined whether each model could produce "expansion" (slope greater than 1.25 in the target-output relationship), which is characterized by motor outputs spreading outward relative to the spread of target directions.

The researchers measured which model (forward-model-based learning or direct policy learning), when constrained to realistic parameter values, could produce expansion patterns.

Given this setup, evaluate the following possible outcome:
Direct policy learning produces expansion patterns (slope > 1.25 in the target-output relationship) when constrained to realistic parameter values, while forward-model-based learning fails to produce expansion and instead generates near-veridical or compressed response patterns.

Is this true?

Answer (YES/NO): NO